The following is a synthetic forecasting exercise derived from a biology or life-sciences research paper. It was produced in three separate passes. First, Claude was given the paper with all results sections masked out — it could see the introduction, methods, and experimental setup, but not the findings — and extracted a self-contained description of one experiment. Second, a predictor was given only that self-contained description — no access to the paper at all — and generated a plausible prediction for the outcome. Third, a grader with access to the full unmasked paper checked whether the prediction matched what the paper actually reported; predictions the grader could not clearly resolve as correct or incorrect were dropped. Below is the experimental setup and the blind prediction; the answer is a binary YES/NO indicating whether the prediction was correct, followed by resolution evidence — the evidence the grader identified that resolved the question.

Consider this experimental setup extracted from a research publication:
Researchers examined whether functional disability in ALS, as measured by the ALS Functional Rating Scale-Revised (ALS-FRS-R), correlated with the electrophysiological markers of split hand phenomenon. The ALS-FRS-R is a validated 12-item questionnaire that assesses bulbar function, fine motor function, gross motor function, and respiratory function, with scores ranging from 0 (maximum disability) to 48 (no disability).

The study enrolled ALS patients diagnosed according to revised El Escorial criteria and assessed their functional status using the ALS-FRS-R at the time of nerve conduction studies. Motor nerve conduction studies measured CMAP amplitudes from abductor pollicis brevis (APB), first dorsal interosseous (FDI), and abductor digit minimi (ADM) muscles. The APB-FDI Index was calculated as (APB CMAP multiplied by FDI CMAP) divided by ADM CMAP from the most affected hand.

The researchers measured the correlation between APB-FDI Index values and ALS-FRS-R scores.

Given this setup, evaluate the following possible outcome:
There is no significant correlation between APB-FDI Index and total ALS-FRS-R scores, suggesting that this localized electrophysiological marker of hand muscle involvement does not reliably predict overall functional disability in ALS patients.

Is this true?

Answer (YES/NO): YES